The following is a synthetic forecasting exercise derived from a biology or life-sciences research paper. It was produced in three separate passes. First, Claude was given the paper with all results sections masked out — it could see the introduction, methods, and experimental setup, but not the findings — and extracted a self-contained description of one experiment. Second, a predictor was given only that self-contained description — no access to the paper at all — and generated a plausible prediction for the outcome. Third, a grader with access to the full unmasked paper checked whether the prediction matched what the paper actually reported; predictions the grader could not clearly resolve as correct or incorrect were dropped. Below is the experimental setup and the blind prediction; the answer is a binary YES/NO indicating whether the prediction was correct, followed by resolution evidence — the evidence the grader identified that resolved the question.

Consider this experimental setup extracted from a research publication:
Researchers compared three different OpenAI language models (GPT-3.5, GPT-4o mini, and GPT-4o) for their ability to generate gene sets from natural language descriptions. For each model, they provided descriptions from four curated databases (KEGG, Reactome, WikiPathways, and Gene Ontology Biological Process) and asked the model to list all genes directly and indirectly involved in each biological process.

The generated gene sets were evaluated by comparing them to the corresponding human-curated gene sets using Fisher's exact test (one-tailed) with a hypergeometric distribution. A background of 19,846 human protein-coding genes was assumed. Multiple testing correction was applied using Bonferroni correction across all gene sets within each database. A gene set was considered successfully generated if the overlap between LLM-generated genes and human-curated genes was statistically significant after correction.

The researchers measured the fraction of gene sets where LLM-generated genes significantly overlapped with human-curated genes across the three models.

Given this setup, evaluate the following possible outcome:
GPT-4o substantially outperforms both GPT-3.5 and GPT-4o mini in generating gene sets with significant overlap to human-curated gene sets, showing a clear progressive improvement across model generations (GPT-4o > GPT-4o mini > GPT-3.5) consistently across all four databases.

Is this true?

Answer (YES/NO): YES